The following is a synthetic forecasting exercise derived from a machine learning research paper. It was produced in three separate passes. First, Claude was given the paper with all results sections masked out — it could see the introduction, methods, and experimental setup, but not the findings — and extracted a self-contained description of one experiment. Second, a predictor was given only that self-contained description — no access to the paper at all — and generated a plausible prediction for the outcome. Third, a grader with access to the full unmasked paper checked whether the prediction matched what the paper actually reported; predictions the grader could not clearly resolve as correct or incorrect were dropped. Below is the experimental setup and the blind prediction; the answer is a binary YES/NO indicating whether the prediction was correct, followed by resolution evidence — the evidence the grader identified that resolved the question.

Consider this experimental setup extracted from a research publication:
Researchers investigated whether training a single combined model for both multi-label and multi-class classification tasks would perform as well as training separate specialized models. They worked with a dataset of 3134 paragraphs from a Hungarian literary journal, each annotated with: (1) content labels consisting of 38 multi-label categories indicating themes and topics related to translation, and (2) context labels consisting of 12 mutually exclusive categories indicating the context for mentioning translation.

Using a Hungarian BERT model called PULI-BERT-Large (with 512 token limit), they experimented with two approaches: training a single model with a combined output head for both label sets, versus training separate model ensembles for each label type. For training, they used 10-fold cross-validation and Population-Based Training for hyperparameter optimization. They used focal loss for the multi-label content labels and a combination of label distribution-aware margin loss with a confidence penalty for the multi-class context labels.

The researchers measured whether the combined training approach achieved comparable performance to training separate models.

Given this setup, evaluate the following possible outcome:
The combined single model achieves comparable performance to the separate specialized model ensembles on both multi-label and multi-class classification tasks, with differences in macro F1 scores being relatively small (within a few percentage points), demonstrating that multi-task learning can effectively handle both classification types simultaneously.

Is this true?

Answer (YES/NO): NO